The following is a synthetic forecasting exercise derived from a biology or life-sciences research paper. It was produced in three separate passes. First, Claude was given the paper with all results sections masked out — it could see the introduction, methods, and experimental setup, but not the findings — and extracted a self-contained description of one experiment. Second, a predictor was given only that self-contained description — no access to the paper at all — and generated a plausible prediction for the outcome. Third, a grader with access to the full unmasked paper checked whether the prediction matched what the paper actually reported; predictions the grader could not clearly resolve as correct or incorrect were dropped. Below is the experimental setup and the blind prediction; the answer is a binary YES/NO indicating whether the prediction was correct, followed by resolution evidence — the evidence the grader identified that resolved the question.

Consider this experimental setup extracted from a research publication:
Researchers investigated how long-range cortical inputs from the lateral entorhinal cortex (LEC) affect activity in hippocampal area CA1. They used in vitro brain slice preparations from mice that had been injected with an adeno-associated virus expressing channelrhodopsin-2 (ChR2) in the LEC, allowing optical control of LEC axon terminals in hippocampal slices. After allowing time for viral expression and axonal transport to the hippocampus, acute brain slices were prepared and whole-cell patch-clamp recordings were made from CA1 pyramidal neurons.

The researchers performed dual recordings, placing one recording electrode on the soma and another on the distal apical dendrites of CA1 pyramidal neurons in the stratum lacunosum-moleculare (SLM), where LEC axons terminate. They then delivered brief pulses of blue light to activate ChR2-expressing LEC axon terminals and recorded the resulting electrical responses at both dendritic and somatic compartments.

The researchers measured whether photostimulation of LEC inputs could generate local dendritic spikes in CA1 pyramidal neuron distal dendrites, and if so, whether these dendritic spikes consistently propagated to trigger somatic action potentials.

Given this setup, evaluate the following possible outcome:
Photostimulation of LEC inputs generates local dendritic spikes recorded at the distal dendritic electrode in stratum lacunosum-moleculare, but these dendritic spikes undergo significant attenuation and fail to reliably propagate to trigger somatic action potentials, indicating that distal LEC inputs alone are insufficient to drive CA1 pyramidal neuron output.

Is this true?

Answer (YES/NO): YES